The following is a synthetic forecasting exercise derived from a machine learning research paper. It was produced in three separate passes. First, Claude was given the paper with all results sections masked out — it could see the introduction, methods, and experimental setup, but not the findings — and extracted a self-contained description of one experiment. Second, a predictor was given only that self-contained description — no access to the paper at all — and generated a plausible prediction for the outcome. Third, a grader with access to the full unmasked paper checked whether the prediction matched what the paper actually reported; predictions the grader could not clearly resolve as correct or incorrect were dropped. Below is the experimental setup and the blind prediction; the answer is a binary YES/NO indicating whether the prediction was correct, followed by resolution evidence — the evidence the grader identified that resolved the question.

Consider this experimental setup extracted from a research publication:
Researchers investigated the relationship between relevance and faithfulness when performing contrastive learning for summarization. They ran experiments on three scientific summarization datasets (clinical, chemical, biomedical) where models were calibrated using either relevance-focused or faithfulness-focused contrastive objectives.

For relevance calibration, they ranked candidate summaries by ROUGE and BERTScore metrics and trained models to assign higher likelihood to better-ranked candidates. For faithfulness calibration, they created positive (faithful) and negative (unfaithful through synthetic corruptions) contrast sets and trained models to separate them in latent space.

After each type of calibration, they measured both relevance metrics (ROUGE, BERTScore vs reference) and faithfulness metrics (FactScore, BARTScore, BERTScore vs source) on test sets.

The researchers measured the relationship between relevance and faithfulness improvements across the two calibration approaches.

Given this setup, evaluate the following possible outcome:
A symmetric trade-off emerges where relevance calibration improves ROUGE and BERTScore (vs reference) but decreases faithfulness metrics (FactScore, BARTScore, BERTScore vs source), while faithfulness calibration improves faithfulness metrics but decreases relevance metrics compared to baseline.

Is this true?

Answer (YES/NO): NO